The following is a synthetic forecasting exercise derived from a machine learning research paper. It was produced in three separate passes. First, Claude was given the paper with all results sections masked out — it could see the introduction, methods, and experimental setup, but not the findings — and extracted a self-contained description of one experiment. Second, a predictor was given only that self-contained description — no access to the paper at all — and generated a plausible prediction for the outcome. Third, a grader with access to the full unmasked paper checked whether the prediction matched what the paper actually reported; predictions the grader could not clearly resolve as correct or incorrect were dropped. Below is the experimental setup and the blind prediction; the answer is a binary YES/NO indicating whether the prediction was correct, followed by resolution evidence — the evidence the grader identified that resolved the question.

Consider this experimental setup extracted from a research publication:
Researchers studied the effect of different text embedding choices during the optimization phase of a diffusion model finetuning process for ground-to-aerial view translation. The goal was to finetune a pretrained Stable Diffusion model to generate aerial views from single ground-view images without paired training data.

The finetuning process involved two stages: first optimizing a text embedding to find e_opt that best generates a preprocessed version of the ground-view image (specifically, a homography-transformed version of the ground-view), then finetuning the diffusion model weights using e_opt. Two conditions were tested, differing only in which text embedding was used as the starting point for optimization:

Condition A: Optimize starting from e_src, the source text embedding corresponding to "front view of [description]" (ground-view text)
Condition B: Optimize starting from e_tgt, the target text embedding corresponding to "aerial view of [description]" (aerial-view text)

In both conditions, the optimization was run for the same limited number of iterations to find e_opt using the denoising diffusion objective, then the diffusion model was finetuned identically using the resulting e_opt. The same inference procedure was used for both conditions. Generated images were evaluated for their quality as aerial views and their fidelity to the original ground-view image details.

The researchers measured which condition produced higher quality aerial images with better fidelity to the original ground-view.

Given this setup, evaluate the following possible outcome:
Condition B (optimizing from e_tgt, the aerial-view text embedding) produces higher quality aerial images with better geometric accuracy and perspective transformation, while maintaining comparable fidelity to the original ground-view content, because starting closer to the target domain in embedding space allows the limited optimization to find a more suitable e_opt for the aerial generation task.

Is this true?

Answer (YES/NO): NO